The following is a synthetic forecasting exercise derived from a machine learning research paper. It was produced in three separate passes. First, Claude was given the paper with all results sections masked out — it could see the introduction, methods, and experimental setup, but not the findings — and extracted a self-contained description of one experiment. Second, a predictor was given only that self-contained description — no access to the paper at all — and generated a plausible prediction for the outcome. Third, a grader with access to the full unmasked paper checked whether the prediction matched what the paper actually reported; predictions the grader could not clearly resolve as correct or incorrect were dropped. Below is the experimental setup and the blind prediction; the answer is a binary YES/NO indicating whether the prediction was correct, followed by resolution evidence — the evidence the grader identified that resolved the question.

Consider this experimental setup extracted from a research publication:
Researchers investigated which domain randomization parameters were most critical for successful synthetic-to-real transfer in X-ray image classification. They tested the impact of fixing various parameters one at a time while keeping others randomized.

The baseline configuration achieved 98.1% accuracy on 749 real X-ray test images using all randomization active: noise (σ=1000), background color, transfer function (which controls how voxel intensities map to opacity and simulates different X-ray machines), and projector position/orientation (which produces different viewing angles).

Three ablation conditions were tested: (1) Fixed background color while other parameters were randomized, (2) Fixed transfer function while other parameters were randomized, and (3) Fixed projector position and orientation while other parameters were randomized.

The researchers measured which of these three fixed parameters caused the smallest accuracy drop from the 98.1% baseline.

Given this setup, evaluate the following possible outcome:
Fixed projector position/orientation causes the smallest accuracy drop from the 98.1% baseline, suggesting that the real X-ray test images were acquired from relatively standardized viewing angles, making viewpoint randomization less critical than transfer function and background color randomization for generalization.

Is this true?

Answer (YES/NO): NO